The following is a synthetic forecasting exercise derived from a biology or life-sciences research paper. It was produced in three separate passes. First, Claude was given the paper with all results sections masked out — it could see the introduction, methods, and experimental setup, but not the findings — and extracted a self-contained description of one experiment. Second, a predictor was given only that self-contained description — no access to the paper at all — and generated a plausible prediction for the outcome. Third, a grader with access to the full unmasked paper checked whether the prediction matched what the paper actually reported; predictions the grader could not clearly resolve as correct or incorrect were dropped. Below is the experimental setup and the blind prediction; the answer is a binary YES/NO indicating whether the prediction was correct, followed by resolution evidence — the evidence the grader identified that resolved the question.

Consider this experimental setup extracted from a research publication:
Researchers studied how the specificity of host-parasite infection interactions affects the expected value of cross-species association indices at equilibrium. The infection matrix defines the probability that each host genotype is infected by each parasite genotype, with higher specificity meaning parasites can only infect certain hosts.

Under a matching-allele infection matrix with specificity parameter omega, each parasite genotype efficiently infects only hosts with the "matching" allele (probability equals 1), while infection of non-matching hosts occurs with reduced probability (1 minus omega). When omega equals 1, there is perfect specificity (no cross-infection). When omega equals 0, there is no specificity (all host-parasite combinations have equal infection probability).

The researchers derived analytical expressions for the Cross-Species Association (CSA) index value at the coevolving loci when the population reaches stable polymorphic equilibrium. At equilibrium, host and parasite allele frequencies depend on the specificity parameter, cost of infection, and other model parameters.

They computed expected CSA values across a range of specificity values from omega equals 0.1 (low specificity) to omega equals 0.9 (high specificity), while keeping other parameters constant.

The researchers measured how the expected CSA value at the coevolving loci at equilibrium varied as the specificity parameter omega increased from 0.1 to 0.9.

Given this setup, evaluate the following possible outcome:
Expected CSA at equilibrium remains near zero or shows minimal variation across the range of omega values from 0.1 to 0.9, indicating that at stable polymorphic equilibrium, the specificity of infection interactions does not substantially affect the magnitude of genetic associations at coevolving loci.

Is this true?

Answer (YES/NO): NO